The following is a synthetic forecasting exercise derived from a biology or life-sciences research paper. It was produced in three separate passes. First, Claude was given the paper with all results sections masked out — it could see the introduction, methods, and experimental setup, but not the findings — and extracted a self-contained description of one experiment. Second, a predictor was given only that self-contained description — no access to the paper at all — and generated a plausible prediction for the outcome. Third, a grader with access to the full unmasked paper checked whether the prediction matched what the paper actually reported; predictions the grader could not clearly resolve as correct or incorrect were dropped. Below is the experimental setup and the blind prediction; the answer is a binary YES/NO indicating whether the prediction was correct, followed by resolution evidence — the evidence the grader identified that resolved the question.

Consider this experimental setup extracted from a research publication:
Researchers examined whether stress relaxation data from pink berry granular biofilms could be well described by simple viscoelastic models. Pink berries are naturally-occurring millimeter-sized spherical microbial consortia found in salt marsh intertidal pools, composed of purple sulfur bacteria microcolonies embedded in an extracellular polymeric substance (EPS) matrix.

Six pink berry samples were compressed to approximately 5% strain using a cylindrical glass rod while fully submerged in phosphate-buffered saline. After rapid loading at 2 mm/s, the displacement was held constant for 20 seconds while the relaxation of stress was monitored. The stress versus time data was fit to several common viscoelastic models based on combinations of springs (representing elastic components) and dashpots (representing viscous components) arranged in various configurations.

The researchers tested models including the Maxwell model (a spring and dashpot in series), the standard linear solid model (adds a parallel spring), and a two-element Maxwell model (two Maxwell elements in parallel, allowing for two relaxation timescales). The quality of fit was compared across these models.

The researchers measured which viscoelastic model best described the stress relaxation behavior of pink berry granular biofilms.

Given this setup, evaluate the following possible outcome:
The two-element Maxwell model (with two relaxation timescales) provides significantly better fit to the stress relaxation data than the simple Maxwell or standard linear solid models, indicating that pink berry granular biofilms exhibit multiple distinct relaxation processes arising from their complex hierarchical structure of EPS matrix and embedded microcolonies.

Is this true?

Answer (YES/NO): NO